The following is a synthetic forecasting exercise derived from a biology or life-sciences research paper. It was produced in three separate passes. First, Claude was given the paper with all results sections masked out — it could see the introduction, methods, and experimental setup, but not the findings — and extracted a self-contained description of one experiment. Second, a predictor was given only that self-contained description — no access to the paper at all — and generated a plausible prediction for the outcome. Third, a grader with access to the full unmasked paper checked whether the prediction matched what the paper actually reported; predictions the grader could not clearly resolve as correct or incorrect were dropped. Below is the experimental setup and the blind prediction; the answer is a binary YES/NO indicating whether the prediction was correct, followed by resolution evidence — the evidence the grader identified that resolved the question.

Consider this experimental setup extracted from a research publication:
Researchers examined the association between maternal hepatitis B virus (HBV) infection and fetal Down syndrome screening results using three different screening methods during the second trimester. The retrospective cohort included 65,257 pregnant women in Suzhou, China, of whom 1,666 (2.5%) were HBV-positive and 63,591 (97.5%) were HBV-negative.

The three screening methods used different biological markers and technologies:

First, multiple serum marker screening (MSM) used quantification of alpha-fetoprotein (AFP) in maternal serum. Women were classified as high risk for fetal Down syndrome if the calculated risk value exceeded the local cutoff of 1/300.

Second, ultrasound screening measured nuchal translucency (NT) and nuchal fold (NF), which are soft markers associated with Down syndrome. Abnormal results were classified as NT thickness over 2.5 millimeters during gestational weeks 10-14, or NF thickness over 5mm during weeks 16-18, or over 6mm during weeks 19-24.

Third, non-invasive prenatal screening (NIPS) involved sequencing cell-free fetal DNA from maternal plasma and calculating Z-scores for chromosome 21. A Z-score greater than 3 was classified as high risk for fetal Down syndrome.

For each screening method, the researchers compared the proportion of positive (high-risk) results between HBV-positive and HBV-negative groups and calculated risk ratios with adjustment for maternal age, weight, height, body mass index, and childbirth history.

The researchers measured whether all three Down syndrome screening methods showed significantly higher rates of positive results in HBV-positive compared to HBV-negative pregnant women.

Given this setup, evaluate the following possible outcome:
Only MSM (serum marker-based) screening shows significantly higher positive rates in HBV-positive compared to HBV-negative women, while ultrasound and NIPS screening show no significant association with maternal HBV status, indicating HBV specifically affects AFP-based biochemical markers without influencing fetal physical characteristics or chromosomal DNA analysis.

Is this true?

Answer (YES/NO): NO